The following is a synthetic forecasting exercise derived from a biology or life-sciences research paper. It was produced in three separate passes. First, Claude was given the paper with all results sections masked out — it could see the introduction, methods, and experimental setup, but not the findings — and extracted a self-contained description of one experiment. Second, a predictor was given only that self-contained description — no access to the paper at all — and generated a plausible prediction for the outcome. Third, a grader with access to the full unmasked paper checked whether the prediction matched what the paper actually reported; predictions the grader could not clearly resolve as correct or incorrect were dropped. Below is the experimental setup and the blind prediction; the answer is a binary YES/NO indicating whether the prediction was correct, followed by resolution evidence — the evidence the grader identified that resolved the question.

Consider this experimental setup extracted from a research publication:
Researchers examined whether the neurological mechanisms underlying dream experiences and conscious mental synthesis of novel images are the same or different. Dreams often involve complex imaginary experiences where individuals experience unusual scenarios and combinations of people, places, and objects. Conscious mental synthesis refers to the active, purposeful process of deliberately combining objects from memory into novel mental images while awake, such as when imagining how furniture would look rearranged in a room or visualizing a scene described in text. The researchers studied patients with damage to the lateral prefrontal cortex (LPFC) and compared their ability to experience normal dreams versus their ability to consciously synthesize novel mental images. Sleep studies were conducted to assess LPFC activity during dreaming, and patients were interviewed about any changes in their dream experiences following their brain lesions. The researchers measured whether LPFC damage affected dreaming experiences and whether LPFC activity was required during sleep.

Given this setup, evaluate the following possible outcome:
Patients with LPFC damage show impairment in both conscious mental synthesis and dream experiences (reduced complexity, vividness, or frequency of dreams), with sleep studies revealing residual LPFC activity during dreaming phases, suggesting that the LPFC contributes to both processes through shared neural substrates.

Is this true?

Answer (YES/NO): NO